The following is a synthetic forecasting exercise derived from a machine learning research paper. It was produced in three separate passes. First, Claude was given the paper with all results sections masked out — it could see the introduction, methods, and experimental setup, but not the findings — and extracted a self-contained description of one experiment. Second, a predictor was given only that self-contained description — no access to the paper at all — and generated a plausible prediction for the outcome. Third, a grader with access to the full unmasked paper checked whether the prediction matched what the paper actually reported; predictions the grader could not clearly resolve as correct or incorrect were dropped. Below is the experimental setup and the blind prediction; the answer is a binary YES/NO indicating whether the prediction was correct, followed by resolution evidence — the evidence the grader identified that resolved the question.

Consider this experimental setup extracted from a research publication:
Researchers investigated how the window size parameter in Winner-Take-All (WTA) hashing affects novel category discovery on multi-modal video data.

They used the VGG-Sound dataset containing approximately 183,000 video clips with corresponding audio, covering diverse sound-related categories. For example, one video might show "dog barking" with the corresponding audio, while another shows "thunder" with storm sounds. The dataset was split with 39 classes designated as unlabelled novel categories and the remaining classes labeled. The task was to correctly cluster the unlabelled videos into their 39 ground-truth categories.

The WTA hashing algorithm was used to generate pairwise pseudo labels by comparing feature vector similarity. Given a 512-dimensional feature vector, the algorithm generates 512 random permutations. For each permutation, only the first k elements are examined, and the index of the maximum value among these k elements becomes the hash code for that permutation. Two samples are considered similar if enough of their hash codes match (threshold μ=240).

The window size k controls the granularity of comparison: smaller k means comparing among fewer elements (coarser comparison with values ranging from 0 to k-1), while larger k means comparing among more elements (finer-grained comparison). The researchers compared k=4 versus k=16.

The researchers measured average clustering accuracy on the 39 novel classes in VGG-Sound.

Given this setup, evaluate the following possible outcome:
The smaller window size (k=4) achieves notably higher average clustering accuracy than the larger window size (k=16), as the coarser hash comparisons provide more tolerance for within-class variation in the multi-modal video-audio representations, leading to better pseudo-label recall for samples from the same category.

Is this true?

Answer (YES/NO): YES